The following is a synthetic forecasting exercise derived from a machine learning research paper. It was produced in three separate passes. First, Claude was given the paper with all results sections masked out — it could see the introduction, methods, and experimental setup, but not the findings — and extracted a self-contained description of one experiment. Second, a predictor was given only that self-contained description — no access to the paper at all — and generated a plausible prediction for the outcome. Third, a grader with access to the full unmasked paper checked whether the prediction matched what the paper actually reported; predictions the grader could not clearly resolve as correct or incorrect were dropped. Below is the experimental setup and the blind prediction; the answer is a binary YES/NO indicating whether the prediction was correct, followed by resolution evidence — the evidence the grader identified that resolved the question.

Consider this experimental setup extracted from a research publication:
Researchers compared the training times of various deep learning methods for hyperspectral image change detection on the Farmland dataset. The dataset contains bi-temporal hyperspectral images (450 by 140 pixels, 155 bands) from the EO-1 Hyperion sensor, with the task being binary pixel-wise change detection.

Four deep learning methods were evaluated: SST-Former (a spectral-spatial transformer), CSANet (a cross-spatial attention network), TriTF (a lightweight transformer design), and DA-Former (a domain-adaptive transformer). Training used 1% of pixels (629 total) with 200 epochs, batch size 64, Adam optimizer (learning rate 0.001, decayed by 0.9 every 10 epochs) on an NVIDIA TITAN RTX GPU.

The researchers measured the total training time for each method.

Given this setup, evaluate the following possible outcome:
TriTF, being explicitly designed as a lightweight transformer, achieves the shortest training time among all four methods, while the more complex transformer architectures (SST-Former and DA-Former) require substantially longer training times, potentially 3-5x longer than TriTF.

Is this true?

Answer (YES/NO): NO